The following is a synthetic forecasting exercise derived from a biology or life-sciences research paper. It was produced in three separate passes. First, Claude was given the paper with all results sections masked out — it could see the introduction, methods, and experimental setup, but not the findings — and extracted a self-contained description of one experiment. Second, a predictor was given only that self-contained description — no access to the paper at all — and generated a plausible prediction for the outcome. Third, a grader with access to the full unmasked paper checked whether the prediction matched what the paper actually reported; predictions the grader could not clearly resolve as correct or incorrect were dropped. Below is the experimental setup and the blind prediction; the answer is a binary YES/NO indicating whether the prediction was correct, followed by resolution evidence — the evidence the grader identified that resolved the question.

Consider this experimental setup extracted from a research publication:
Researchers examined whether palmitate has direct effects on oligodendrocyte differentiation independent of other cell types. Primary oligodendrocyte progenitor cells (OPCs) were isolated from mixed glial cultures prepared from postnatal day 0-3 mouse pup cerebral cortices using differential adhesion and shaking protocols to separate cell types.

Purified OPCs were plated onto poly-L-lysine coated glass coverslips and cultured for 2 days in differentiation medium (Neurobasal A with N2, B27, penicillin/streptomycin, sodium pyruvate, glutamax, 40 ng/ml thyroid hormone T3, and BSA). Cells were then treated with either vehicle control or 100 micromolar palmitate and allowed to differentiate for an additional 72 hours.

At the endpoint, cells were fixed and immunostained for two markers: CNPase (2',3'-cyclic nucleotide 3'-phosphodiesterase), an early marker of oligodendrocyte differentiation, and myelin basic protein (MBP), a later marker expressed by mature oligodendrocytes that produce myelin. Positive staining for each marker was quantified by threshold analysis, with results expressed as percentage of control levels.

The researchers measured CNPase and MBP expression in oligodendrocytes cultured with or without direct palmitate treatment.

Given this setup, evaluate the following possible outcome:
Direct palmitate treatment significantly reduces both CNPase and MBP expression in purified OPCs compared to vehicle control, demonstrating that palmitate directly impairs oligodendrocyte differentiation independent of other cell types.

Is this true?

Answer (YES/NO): NO